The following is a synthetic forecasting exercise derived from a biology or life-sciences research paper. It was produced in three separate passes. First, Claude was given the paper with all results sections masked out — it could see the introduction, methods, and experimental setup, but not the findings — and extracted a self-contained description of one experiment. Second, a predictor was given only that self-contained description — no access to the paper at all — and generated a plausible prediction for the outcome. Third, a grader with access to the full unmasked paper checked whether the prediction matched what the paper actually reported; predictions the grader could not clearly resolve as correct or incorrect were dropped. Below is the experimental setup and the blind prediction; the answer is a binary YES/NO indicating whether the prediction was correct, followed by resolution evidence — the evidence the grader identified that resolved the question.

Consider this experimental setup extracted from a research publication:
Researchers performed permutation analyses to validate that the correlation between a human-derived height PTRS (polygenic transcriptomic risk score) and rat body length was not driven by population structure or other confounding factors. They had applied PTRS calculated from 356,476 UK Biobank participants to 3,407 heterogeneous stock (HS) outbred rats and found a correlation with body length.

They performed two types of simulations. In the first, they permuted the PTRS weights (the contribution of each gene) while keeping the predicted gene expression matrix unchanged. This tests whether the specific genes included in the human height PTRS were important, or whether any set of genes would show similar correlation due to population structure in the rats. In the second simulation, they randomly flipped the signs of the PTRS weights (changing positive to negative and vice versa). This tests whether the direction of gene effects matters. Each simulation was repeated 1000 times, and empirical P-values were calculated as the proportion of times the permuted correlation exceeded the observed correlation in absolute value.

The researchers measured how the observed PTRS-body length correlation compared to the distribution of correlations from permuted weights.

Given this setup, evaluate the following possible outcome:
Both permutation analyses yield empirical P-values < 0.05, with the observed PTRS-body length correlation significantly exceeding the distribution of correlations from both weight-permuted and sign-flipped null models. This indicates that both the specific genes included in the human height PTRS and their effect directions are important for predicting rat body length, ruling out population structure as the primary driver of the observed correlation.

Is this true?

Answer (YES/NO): YES